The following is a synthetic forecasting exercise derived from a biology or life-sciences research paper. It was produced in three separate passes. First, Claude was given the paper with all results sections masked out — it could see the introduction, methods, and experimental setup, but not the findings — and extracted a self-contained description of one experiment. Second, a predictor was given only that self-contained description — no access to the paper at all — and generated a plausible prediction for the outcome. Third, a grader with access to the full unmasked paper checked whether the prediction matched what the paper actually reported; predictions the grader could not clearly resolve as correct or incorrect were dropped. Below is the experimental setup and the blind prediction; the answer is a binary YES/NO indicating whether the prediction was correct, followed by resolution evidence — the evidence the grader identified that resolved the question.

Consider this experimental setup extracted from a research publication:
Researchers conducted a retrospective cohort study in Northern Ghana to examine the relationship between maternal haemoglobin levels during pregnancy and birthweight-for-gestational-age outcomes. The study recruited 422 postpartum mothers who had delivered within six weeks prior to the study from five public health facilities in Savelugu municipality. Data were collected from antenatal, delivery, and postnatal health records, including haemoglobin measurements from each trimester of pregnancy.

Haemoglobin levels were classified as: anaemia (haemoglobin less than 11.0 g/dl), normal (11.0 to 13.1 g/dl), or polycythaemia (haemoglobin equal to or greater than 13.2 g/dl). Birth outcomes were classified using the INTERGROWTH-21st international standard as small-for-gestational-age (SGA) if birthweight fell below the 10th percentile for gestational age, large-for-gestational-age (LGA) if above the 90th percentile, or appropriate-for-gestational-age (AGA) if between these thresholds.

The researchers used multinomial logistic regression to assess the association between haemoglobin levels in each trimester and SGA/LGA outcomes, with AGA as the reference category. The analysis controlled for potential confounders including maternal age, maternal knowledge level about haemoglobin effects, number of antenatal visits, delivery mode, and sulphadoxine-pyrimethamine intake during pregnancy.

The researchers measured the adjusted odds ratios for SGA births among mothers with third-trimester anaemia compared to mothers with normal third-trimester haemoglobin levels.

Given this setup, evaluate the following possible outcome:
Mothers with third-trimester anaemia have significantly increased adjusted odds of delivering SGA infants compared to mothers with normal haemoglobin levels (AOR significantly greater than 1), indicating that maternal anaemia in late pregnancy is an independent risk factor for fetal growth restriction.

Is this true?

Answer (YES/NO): YES